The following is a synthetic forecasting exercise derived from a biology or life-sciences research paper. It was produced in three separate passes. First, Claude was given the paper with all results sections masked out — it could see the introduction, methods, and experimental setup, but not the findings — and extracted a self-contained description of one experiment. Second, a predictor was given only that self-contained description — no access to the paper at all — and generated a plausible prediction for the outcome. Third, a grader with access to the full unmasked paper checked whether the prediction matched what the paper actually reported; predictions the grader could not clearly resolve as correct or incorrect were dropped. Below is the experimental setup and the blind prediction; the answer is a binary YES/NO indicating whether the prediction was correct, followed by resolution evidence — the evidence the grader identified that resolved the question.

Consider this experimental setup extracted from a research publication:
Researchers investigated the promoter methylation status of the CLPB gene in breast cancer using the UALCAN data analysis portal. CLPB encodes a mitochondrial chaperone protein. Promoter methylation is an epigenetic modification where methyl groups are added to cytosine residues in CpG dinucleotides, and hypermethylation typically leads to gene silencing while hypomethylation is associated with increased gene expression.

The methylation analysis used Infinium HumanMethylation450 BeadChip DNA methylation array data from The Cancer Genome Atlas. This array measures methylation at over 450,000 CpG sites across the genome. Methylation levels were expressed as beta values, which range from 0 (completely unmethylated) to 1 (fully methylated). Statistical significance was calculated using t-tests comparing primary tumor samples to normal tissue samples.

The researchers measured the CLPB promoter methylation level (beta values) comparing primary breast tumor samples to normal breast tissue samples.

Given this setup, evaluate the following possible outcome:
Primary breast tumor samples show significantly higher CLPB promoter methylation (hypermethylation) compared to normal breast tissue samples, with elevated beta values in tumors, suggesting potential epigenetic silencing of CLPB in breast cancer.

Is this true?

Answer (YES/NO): NO